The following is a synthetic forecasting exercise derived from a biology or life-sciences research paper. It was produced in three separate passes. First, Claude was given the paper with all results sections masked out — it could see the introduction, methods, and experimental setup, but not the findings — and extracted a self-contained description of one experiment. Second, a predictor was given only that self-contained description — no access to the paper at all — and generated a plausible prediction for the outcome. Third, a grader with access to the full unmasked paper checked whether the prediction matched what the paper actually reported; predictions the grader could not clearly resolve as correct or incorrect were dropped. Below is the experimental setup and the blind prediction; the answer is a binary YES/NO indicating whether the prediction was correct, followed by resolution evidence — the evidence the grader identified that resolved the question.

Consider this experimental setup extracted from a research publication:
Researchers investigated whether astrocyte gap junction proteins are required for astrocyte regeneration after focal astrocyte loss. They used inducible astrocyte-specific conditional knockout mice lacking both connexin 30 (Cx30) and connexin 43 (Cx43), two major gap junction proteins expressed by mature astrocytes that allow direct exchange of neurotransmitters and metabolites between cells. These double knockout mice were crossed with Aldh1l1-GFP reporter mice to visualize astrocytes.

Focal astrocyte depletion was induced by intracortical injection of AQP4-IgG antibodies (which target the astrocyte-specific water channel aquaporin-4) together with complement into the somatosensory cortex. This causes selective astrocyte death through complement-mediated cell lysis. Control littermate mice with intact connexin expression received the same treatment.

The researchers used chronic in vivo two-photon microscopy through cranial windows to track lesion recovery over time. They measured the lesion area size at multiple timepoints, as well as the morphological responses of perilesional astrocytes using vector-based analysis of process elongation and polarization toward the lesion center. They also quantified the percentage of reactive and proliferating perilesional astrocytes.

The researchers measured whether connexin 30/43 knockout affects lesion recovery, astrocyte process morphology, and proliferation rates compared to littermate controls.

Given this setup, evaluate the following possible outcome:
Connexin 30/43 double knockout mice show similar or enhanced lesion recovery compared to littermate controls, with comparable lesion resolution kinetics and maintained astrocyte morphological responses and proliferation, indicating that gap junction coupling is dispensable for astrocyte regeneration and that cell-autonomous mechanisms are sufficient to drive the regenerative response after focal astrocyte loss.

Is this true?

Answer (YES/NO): YES